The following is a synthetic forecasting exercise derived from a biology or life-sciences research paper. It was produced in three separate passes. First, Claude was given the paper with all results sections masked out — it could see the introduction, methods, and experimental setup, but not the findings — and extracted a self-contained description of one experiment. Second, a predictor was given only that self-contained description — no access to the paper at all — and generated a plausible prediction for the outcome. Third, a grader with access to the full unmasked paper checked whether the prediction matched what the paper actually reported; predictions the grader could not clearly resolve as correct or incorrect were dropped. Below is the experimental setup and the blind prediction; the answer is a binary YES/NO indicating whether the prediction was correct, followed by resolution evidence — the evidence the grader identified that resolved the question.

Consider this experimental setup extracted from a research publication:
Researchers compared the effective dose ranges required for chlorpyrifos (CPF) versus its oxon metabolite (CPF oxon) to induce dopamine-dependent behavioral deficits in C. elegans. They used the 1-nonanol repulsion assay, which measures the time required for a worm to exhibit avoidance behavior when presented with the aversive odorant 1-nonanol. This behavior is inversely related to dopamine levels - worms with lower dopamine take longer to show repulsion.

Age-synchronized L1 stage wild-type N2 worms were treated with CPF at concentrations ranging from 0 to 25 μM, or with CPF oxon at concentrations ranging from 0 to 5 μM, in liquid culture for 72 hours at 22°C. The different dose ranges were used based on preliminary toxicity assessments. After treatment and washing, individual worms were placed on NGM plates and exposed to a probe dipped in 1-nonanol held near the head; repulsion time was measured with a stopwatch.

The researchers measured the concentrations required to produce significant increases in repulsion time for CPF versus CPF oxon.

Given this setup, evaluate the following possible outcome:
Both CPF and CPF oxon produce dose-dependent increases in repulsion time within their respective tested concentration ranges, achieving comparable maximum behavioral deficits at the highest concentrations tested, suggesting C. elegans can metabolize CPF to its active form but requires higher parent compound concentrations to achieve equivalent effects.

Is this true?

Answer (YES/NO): NO